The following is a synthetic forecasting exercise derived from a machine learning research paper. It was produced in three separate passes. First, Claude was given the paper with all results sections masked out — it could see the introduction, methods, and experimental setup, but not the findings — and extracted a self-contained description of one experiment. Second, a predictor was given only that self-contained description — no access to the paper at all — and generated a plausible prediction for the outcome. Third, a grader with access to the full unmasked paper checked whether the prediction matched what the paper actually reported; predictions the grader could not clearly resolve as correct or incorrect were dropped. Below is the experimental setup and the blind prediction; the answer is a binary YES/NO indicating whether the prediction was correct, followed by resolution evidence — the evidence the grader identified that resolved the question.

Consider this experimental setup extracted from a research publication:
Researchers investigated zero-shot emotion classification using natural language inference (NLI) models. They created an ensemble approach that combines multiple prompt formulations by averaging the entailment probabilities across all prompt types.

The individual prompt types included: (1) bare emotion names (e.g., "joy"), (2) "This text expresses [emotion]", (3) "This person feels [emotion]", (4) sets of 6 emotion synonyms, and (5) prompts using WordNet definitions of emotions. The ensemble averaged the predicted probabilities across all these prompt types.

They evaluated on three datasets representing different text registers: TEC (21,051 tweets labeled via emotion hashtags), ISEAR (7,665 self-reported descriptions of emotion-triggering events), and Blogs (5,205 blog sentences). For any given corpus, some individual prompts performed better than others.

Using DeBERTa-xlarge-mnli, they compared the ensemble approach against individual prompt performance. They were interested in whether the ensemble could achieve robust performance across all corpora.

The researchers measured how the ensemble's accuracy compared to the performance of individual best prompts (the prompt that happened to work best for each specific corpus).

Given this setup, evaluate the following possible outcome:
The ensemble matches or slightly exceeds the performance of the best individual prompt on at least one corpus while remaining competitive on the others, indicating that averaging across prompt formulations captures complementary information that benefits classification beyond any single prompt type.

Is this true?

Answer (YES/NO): NO